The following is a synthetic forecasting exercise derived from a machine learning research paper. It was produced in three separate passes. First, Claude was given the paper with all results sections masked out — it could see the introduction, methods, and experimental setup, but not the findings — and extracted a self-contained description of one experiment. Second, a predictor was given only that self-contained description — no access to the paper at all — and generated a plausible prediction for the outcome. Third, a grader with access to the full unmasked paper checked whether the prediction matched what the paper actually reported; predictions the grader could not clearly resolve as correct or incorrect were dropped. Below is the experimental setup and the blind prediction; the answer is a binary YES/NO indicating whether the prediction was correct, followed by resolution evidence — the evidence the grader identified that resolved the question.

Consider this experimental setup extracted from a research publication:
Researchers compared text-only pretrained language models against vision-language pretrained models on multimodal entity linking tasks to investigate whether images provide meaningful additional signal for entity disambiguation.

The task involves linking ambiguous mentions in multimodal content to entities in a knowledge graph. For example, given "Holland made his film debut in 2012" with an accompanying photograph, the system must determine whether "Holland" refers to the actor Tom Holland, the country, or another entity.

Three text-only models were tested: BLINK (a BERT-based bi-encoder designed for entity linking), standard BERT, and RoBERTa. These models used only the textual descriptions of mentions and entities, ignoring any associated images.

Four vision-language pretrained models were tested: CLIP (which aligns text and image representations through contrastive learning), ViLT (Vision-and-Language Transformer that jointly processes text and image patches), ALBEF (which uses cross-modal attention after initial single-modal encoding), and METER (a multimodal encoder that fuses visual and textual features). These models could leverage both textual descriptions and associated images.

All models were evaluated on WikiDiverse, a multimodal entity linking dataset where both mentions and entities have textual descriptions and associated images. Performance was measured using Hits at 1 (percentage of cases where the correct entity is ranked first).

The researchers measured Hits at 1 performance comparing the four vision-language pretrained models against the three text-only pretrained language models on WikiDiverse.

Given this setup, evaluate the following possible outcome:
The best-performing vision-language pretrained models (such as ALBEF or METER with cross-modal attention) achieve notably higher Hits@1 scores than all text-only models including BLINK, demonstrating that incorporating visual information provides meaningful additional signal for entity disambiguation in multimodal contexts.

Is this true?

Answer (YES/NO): NO